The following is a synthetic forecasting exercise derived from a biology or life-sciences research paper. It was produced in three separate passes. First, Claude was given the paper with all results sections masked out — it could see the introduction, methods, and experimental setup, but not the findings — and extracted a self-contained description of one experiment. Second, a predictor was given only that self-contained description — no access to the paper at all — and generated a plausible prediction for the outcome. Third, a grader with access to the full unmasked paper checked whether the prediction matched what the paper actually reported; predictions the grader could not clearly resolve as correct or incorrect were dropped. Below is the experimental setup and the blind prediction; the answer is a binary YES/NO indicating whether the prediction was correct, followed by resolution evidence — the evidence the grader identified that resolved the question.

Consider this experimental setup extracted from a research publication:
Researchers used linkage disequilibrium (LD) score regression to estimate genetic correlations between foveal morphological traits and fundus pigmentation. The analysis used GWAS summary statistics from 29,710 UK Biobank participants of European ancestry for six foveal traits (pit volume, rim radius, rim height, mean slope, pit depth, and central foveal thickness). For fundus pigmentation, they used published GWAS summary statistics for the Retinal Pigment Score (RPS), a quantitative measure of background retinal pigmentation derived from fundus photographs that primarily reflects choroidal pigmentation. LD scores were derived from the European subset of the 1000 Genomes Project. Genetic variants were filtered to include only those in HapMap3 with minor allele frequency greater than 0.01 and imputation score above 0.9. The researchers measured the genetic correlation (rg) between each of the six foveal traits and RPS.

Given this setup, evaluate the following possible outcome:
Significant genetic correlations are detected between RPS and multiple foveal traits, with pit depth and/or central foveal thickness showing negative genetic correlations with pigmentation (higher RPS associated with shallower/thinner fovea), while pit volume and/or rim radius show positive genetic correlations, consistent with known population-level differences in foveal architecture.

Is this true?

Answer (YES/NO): NO